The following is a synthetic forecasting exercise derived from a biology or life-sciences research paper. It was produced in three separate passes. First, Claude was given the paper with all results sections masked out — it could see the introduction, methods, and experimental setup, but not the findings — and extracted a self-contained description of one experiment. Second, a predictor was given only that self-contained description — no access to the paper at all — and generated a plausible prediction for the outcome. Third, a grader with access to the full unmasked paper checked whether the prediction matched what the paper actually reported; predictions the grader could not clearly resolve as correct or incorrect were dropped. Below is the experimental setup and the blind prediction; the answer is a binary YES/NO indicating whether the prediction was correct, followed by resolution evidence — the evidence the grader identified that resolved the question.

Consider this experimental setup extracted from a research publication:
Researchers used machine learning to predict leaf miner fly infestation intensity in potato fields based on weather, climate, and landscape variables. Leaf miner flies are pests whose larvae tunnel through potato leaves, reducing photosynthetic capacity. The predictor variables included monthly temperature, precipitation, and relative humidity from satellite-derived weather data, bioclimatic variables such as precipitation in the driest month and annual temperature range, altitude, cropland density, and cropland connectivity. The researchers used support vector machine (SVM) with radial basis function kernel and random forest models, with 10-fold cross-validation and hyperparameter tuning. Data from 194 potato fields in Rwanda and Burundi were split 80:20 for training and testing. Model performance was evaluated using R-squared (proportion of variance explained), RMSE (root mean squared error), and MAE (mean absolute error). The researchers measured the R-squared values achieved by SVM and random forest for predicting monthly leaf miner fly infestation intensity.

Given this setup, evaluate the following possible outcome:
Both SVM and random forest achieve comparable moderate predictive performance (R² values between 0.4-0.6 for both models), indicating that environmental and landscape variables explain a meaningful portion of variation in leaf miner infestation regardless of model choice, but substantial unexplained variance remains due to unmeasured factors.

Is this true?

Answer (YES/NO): NO